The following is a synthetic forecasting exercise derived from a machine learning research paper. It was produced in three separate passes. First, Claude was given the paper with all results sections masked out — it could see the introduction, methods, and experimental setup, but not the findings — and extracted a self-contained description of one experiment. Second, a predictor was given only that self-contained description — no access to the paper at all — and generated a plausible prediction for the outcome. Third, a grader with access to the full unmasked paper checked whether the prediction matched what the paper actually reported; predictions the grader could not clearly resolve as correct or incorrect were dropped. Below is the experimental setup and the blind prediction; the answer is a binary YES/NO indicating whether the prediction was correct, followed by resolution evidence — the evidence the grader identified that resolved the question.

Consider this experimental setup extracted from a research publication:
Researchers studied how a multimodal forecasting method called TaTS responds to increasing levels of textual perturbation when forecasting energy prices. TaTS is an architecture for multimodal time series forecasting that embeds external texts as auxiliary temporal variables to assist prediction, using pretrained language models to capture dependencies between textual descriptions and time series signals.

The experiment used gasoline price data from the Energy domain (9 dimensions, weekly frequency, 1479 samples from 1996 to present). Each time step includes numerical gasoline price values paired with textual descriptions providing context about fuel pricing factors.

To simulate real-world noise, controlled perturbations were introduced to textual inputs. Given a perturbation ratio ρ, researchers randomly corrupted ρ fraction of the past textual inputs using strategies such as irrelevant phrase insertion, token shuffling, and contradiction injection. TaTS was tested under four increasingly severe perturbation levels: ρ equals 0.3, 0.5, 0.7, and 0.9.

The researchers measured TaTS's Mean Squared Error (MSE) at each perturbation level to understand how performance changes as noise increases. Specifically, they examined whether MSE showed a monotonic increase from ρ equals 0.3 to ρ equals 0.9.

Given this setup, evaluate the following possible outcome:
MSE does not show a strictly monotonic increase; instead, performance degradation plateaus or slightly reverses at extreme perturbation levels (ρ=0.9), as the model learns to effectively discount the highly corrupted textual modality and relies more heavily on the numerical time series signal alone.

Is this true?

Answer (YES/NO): NO